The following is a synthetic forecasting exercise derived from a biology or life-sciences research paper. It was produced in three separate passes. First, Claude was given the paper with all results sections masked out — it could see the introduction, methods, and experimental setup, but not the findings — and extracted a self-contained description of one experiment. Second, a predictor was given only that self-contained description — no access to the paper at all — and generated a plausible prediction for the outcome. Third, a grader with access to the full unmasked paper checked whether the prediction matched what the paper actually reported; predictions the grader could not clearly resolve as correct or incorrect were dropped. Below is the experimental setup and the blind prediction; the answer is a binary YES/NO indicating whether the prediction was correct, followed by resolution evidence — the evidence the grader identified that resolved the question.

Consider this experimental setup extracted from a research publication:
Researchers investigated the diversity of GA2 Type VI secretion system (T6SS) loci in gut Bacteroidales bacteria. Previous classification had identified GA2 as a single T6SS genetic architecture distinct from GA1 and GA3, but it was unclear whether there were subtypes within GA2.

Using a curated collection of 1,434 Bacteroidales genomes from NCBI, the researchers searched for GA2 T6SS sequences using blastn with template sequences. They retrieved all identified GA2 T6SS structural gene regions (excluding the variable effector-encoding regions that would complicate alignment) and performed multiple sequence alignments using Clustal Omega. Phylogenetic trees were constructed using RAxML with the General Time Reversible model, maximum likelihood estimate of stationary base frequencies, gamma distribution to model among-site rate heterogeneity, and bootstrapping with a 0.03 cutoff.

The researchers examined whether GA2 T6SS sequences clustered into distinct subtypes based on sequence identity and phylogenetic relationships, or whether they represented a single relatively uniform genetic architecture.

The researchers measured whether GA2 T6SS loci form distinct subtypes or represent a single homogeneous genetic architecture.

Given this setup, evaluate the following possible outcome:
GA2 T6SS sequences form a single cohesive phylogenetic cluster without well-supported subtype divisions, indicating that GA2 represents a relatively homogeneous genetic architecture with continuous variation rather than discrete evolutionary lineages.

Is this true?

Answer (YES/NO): NO